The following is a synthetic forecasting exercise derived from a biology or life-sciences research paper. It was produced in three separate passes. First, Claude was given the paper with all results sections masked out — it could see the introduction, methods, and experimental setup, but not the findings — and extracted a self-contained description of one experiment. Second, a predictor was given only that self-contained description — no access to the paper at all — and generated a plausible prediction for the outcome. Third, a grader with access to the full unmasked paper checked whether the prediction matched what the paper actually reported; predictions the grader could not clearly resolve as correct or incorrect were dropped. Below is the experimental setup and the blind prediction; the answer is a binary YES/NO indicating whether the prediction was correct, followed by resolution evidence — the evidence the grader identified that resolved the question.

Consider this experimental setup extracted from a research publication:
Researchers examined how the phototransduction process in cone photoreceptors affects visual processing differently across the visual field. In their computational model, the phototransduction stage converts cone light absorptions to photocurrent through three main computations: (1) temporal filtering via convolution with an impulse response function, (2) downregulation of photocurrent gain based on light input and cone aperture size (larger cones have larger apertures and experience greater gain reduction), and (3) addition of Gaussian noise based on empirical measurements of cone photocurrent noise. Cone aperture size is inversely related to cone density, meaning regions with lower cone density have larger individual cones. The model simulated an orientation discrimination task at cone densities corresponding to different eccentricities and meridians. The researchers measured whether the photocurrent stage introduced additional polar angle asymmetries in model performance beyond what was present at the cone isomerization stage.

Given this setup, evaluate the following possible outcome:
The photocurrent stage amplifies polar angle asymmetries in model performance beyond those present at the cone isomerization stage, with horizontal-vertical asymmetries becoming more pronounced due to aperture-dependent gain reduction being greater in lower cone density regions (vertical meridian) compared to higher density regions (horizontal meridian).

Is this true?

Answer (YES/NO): YES